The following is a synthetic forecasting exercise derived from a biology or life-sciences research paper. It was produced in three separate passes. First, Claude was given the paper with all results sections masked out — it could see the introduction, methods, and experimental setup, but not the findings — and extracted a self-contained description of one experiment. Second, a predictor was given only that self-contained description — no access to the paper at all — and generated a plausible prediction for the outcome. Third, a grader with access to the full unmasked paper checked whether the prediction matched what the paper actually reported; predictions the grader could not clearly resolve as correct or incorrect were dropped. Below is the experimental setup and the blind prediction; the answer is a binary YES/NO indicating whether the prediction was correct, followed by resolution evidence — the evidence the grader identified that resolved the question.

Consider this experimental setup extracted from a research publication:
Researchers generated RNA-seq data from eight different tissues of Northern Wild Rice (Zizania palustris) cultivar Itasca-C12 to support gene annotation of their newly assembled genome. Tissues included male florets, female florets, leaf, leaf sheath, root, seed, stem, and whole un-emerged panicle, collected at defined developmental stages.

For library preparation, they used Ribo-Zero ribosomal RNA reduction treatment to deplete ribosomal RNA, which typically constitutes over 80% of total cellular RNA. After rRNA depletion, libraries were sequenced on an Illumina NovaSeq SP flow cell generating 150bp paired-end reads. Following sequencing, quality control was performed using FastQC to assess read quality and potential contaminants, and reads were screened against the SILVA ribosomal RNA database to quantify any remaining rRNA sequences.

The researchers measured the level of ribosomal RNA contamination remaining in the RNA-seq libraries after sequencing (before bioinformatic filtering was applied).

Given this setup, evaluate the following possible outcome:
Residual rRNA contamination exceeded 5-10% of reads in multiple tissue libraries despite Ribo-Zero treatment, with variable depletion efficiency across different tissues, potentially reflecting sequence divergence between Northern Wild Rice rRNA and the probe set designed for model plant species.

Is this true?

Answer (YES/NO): YES